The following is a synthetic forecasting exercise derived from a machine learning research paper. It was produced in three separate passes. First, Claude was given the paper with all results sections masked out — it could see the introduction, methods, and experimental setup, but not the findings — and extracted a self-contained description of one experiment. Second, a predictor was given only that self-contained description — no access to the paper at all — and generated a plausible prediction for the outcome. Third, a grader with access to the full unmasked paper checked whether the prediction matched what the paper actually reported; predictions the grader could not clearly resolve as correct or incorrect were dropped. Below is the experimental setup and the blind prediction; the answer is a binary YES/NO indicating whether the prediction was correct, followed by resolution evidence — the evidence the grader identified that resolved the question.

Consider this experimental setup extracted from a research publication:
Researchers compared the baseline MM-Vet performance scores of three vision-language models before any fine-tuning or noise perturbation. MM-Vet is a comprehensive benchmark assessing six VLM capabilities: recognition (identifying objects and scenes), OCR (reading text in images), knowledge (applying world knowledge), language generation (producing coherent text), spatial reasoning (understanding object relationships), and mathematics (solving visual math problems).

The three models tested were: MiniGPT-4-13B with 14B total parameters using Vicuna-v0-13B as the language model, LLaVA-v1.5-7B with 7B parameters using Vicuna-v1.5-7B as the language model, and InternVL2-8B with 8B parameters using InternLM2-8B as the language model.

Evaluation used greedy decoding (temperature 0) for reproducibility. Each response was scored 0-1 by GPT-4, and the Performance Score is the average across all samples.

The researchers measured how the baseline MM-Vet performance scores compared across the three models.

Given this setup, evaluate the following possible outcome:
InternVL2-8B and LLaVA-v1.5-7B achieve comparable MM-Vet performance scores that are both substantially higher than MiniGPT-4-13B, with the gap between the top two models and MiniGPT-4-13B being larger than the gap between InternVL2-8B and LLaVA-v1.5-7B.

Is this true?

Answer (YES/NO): NO